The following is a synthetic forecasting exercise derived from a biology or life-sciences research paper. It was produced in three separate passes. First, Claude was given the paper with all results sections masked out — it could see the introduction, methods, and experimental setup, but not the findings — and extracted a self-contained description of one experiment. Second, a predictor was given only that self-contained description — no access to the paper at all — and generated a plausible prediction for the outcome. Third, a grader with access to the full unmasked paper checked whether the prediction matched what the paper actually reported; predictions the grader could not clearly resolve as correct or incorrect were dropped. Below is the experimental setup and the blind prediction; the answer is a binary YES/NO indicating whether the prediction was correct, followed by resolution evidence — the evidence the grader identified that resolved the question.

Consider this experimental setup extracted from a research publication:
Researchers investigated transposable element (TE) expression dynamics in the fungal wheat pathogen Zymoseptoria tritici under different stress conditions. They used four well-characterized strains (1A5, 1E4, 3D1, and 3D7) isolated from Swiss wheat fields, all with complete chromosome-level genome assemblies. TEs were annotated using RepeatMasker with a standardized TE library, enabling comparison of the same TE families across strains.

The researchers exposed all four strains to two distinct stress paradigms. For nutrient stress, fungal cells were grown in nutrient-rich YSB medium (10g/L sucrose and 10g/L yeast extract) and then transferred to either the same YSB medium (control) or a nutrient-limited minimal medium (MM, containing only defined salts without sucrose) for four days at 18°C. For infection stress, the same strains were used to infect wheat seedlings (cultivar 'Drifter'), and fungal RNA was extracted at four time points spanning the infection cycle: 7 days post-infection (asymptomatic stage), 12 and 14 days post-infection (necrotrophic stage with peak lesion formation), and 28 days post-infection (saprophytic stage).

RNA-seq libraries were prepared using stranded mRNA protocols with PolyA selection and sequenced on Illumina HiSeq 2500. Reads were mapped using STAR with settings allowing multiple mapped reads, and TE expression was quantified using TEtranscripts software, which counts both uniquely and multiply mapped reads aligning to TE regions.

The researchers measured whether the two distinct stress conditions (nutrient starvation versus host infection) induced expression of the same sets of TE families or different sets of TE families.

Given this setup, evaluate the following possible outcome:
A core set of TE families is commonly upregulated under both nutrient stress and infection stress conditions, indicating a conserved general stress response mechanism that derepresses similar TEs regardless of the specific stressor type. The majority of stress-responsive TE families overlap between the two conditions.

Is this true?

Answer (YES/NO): NO